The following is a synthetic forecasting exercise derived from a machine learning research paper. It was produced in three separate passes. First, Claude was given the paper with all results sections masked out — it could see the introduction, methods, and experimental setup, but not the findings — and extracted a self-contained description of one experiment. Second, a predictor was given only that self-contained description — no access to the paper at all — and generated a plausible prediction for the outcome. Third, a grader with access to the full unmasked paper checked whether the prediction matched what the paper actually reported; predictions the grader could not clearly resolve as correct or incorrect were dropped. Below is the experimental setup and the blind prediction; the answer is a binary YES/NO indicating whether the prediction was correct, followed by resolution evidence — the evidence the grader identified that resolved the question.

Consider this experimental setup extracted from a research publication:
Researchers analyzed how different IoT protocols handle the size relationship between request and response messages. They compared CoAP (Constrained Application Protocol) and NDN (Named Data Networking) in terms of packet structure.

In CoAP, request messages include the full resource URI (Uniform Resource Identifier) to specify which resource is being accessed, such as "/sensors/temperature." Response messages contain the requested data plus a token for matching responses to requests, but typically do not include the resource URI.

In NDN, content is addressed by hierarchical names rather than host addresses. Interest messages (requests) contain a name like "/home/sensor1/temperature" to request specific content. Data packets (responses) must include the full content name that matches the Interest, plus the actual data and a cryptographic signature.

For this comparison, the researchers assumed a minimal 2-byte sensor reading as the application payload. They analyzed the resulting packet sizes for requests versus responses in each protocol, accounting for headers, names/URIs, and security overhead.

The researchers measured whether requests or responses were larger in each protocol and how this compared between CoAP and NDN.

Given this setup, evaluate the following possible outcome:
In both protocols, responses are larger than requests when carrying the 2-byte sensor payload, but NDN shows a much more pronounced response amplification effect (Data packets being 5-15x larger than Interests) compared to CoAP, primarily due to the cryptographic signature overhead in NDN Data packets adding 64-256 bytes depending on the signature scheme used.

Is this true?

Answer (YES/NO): NO